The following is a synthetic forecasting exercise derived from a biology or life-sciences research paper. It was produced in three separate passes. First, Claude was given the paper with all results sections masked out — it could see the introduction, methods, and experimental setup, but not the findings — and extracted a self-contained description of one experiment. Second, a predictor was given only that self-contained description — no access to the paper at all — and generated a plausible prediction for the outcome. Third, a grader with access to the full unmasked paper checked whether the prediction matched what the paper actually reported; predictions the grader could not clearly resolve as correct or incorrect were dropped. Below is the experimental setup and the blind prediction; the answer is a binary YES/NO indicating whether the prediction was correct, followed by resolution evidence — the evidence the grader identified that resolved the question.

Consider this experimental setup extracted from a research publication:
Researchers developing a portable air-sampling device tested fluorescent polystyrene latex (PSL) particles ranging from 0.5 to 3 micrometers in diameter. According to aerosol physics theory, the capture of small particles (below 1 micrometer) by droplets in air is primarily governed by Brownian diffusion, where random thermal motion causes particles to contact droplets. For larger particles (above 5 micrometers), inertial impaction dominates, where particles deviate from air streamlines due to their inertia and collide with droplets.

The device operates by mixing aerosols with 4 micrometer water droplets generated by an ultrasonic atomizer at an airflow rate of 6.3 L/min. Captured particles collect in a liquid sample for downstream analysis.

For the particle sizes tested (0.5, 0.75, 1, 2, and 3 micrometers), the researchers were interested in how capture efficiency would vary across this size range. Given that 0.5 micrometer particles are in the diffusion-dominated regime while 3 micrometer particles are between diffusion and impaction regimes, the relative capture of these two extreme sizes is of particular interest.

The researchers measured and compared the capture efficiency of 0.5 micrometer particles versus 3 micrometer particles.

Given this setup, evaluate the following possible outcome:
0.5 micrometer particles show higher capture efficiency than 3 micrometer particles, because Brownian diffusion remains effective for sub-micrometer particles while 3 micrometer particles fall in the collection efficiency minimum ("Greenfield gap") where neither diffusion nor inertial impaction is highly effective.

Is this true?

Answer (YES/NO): YES